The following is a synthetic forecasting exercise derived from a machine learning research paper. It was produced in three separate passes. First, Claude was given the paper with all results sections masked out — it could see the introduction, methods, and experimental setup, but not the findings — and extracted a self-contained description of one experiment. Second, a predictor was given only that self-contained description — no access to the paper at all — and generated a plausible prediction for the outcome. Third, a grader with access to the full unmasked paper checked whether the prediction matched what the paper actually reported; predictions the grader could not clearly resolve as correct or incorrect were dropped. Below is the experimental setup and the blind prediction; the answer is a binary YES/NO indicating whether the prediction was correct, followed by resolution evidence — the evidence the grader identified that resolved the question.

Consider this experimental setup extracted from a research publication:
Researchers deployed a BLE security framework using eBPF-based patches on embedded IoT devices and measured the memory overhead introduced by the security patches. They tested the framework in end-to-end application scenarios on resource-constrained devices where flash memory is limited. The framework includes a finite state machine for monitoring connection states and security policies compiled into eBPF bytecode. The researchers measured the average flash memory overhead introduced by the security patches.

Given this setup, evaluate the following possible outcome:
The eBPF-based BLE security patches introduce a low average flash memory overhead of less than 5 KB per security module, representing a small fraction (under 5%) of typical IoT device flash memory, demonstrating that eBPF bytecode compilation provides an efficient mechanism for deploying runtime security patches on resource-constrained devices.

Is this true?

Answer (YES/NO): NO